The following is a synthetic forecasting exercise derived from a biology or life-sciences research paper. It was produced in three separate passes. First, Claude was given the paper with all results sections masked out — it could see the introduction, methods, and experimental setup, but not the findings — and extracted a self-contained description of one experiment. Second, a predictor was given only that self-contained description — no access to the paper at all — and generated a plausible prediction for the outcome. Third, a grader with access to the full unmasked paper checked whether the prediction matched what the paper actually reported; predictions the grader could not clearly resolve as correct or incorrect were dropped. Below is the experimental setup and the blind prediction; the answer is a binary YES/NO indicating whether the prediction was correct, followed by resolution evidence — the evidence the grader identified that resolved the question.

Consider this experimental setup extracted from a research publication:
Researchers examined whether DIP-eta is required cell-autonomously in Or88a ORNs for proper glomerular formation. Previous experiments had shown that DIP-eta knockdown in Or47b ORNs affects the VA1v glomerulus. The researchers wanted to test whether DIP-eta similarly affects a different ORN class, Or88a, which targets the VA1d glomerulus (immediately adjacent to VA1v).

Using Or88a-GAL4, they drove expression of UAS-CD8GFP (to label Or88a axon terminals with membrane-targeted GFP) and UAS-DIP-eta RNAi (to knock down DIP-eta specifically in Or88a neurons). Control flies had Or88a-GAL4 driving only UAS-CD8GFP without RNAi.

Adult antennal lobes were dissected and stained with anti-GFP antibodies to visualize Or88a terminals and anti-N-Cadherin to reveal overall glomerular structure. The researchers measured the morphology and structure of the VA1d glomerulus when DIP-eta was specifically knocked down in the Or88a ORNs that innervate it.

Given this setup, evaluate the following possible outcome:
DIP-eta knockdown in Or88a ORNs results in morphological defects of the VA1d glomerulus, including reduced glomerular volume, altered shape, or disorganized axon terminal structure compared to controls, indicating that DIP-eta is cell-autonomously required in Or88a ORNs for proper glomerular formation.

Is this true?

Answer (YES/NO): NO